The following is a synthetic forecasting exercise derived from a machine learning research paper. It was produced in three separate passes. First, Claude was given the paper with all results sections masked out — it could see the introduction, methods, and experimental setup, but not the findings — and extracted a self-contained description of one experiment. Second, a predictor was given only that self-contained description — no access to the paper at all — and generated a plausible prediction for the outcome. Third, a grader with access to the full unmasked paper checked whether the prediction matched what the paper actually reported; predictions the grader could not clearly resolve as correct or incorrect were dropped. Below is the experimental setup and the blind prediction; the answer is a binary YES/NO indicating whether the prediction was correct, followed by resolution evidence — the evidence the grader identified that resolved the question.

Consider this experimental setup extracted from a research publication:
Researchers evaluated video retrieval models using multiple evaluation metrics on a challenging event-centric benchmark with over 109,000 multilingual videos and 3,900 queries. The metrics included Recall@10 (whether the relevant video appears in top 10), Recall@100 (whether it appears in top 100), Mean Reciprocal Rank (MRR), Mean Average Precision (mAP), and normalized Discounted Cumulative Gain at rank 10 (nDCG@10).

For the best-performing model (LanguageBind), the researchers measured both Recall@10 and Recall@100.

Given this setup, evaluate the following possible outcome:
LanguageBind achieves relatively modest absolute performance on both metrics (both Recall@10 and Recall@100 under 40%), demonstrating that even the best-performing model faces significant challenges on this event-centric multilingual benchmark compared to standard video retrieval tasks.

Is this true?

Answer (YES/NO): NO